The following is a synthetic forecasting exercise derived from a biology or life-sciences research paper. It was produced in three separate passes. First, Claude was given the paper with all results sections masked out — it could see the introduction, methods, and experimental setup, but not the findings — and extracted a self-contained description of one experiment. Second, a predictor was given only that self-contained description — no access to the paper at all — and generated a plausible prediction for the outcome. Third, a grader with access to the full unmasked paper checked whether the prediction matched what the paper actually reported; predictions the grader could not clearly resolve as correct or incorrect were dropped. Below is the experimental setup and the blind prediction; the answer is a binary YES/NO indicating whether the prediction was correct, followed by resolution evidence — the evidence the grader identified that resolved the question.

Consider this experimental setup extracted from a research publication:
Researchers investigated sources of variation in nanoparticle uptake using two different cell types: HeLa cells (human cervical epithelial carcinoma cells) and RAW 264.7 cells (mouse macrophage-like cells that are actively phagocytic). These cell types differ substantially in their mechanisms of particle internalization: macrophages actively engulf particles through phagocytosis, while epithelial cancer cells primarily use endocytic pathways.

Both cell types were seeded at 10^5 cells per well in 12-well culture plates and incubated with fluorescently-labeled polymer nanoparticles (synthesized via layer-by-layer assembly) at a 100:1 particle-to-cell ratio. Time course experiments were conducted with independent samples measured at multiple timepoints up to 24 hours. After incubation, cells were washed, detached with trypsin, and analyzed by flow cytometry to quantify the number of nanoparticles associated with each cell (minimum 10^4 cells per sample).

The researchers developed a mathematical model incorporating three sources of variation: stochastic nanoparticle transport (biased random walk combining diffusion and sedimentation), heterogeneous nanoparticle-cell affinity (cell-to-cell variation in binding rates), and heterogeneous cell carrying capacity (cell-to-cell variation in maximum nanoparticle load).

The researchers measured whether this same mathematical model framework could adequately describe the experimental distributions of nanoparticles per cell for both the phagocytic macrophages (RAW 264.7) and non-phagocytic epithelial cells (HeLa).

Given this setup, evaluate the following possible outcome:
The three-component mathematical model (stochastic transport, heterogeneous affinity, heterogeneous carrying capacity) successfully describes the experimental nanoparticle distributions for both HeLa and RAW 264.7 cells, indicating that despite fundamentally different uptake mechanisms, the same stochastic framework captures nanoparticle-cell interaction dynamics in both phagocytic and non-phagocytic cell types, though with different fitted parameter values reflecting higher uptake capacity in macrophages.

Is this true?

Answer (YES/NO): NO